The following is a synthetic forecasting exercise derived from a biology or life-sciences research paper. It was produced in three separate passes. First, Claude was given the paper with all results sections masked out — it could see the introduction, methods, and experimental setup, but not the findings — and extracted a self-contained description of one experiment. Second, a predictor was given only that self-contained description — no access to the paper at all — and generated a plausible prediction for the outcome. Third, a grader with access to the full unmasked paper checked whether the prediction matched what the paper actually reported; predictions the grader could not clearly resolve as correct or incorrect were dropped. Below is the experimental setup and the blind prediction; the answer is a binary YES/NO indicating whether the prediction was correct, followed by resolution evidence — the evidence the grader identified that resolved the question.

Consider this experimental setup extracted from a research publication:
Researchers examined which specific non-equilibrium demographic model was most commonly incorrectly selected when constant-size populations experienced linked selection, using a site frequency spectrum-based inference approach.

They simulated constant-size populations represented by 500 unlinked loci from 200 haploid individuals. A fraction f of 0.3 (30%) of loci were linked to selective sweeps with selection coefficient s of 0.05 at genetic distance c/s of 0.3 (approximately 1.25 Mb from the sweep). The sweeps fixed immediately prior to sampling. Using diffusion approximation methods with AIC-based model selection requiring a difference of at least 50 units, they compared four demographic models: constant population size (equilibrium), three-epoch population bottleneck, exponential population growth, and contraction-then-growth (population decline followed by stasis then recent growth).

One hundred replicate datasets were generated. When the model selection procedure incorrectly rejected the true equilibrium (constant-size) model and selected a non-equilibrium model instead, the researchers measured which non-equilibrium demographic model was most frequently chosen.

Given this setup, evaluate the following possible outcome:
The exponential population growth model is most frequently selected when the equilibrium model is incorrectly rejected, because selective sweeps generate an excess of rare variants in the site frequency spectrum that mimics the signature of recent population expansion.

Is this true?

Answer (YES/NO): NO